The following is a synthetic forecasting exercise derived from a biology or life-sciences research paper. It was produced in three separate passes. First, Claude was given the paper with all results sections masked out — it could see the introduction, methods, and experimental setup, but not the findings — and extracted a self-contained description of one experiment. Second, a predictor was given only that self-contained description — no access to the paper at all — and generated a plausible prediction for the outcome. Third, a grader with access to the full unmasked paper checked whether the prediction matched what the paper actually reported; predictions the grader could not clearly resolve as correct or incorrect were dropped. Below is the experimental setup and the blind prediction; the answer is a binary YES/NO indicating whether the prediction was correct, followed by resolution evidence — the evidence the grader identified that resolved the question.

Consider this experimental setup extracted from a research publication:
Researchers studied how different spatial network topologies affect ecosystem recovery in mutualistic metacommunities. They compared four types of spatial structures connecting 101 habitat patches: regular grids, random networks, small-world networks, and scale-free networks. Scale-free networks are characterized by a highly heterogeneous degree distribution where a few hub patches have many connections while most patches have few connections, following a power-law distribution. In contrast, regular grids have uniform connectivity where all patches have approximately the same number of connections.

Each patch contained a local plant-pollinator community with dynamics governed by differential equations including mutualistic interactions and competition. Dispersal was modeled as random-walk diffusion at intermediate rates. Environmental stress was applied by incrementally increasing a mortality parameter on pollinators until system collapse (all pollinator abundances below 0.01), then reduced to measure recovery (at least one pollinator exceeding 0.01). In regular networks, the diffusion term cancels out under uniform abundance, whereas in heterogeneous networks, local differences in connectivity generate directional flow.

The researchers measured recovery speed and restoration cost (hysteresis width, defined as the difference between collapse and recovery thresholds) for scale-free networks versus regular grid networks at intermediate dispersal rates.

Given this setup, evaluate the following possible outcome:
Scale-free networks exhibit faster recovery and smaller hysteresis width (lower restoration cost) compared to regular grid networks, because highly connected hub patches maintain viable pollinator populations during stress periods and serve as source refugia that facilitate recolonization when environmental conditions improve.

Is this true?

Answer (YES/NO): YES